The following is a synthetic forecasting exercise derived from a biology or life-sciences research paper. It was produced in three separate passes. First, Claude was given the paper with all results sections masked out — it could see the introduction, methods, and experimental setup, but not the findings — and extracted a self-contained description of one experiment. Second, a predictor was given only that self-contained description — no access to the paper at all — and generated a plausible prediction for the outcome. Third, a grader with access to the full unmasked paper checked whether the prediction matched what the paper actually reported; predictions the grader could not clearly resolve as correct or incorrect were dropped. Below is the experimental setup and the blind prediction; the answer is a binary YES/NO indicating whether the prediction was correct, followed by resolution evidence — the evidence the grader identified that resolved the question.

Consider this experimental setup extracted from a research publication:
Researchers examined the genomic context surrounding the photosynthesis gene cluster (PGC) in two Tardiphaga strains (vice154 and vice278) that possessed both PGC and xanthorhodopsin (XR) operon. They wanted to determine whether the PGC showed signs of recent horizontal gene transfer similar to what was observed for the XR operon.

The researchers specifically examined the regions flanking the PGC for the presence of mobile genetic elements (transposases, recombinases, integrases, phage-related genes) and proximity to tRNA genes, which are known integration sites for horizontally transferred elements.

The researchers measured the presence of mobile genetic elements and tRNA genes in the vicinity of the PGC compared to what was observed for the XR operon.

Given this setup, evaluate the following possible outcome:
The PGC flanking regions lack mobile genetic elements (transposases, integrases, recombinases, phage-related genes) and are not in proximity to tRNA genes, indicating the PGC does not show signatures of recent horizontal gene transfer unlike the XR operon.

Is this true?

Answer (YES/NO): YES